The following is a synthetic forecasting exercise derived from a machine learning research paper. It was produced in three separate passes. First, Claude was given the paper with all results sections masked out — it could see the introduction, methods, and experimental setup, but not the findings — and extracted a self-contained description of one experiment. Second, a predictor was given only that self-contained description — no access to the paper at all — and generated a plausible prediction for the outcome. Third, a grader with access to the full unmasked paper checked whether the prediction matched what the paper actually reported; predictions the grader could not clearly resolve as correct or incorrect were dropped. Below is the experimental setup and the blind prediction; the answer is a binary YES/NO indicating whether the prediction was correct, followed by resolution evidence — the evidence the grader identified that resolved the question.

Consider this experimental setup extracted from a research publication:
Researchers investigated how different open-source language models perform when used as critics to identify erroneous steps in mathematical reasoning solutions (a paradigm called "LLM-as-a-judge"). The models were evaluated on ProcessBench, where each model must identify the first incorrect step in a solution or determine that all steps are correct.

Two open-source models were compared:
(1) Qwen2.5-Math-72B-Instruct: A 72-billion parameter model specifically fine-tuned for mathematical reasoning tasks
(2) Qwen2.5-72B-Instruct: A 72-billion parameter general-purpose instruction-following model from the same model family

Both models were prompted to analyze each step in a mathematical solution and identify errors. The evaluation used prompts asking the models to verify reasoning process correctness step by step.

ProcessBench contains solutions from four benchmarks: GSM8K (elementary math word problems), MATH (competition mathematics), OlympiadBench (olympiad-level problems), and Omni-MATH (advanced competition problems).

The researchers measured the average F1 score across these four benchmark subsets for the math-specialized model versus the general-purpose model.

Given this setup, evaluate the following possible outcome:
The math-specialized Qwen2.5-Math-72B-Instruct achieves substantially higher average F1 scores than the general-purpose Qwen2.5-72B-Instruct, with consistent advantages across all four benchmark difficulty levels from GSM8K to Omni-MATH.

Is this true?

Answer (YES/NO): NO